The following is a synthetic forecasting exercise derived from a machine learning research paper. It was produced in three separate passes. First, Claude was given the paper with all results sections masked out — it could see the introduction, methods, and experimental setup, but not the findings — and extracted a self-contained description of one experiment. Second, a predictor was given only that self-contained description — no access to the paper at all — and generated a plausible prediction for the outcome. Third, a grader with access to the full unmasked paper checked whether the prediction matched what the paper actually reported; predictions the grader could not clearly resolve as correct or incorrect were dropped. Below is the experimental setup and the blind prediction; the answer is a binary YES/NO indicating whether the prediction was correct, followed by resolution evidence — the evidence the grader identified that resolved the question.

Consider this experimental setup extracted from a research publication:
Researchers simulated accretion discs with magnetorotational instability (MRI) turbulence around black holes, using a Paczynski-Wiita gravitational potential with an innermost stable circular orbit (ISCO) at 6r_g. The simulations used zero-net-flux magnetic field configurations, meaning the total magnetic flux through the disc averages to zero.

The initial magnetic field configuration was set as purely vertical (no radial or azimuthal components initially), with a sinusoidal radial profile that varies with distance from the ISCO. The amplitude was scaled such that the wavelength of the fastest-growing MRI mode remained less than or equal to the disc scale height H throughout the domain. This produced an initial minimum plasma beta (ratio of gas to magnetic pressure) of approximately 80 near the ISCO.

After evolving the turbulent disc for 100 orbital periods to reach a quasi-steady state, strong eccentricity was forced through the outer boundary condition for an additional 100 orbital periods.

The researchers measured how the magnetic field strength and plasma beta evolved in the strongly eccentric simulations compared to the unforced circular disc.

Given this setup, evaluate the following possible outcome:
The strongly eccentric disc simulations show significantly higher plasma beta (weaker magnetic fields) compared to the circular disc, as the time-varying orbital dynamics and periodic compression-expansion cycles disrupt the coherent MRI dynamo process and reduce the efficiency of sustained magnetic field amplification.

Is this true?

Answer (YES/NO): YES